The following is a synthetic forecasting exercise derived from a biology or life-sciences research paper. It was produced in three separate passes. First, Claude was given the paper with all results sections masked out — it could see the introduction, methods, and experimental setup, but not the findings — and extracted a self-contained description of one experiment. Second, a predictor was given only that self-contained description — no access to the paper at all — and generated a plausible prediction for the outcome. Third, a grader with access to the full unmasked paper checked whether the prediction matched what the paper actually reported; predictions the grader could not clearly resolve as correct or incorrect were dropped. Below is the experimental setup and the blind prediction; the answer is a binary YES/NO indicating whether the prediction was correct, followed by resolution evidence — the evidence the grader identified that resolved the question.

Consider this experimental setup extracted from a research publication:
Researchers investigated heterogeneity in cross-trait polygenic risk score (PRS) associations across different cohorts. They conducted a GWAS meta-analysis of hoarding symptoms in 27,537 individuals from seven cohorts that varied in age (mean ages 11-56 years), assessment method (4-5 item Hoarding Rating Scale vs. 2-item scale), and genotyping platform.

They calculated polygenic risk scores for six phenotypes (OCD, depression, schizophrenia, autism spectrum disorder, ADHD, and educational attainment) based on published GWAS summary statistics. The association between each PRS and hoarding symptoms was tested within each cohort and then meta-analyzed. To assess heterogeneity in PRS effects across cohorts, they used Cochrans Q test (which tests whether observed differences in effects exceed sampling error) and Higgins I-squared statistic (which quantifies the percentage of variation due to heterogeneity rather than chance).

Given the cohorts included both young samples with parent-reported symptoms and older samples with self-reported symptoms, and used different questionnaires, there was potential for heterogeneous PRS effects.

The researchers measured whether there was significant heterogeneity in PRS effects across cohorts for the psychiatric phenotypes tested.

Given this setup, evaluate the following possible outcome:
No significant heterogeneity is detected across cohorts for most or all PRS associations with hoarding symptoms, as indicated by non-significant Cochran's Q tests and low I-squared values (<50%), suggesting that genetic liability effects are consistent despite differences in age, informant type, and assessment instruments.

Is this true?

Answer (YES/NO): YES